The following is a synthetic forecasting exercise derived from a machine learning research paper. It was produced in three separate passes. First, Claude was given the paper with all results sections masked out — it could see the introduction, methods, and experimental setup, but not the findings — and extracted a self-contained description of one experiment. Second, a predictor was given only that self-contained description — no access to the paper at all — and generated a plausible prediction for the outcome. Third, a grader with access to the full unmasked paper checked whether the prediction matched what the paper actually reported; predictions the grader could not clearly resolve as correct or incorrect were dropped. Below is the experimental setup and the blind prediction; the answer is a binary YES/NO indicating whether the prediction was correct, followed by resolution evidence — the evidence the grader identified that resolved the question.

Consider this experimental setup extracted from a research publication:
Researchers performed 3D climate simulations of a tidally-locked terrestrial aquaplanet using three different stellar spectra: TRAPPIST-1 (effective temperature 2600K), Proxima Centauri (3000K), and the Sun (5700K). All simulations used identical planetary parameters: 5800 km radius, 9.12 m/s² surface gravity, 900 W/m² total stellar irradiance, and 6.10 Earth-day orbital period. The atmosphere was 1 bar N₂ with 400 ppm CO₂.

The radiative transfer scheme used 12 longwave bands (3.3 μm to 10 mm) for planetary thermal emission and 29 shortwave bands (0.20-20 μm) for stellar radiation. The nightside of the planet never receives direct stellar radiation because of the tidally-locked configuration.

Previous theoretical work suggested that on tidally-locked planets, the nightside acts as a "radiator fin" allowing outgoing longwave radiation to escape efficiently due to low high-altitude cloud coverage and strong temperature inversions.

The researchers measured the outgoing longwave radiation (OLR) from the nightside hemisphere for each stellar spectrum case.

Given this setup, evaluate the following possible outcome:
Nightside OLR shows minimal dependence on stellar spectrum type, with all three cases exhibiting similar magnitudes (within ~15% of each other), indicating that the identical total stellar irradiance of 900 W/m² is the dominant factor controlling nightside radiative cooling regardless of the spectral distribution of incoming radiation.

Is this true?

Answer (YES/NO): NO